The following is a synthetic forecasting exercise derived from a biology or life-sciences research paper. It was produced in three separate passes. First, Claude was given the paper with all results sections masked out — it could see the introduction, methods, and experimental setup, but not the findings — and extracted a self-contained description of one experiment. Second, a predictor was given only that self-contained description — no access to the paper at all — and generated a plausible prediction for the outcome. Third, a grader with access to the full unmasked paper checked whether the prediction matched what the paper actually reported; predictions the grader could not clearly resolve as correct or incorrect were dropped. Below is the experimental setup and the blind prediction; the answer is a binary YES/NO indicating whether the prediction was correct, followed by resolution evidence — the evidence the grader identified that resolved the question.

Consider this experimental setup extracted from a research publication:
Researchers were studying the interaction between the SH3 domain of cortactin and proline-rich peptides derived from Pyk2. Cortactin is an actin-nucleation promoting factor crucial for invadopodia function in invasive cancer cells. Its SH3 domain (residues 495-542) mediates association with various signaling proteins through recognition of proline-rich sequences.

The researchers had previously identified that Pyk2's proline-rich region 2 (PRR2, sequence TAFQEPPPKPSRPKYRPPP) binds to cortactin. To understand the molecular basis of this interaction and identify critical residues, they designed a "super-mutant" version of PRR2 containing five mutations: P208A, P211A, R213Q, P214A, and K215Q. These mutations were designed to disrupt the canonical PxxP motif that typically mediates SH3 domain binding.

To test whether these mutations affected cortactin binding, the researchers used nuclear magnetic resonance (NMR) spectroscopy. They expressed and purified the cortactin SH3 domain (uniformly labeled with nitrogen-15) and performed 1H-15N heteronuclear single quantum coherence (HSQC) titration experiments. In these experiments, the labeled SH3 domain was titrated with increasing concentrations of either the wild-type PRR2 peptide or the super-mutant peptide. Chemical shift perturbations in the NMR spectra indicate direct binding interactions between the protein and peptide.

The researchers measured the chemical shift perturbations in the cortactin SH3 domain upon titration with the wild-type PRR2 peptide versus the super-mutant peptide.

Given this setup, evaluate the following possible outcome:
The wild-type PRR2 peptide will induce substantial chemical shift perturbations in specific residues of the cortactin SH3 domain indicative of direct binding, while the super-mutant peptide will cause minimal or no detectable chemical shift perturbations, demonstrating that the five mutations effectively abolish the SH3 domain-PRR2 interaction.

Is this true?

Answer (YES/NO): YES